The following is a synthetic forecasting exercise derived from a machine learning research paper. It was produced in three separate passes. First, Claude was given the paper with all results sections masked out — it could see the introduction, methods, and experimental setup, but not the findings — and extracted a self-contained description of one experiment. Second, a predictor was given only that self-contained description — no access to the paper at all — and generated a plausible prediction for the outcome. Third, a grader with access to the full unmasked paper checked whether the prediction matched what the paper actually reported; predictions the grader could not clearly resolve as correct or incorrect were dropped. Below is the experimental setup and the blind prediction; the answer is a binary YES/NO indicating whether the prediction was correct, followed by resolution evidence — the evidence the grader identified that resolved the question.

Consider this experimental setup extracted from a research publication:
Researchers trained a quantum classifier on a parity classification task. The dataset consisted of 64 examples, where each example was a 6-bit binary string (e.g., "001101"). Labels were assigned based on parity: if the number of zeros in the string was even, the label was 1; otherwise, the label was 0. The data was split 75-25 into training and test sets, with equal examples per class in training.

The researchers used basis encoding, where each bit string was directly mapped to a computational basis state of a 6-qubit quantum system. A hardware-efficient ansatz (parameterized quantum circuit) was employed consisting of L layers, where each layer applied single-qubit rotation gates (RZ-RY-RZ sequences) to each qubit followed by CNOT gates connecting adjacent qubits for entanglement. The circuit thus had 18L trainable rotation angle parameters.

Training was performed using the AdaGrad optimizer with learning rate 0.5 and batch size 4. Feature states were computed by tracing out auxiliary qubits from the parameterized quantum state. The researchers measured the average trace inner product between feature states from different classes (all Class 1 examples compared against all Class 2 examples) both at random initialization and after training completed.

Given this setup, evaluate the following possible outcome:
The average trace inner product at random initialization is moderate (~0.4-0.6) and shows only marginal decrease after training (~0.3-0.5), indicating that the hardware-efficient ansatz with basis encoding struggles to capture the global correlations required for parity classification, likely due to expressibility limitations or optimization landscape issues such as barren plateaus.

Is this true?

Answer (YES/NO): NO